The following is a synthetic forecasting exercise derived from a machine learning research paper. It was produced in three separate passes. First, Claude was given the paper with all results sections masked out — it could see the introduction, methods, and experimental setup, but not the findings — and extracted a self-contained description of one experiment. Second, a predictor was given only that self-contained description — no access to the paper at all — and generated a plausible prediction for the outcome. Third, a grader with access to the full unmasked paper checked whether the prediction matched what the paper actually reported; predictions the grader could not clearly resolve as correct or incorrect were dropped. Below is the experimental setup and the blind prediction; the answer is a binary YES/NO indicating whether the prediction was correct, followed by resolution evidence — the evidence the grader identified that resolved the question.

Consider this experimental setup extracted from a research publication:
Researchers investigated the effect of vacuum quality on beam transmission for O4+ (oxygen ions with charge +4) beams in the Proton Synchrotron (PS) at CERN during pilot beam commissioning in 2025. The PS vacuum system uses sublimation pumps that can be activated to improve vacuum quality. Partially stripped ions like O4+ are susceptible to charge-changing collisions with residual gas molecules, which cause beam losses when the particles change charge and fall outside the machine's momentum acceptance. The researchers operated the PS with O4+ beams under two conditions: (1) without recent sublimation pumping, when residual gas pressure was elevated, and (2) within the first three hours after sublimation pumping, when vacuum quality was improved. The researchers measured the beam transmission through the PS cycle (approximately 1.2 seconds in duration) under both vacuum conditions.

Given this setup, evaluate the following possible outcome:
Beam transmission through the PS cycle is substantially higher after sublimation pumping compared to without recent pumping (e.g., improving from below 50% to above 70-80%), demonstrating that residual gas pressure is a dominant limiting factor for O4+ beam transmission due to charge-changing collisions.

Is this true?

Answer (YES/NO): YES